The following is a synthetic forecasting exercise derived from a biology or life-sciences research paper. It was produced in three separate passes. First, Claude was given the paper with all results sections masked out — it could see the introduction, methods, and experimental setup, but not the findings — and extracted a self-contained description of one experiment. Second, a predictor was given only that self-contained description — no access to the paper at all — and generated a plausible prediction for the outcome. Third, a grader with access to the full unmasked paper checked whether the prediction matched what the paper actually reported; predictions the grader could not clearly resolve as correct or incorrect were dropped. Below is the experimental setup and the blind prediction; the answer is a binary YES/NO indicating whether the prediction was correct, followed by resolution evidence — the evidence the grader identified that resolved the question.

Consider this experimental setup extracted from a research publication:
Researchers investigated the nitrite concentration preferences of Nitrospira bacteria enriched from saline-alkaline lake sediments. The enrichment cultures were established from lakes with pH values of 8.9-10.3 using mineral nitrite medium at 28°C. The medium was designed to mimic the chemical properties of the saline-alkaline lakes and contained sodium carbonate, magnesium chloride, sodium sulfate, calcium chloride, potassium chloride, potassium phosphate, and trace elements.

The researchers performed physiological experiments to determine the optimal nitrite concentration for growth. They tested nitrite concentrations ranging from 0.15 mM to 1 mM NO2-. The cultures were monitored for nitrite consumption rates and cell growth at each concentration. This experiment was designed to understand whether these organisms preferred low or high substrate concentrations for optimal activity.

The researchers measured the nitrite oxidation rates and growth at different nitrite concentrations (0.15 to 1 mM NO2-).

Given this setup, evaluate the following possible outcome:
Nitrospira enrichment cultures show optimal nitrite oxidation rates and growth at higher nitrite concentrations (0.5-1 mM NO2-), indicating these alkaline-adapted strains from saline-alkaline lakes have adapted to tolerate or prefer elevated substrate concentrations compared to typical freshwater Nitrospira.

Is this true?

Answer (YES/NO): NO